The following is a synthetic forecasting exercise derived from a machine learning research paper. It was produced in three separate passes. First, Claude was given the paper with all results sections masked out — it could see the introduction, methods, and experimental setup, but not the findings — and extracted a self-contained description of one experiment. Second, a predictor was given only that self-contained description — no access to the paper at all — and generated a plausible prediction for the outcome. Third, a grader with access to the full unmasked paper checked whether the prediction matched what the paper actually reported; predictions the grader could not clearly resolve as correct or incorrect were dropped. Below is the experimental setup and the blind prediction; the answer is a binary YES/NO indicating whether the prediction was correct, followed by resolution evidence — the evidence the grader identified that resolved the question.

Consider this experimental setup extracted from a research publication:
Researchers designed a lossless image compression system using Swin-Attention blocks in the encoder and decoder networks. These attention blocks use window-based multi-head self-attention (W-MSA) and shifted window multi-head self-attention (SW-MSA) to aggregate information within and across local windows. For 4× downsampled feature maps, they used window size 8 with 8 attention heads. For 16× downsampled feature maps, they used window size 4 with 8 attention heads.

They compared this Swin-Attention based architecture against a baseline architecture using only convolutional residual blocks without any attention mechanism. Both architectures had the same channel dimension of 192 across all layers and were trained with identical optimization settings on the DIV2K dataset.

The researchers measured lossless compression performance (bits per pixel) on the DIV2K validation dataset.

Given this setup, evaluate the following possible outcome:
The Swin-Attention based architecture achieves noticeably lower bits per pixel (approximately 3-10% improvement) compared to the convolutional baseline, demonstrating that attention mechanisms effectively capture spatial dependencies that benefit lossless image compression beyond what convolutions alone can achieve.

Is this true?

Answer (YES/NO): NO